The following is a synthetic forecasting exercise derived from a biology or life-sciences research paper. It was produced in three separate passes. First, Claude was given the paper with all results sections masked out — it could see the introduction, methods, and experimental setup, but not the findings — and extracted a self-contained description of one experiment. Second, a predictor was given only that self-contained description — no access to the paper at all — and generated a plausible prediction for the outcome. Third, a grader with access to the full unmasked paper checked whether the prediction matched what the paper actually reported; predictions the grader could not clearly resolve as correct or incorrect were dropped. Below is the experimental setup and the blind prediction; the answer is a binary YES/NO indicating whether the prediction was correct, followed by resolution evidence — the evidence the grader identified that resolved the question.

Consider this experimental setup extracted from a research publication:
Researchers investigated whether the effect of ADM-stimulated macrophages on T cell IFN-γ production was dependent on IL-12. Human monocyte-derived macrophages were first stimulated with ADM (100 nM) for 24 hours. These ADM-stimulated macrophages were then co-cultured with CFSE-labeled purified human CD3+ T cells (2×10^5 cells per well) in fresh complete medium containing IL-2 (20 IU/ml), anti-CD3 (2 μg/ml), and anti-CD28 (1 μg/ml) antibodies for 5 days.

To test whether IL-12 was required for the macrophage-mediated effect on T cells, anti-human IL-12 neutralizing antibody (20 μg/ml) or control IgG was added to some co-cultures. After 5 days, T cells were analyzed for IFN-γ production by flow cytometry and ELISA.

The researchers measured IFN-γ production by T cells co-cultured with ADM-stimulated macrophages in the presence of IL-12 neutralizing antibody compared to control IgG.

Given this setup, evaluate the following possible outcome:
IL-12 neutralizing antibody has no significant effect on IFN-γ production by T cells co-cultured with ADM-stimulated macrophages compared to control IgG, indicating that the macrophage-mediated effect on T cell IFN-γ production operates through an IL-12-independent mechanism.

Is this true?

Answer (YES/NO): NO